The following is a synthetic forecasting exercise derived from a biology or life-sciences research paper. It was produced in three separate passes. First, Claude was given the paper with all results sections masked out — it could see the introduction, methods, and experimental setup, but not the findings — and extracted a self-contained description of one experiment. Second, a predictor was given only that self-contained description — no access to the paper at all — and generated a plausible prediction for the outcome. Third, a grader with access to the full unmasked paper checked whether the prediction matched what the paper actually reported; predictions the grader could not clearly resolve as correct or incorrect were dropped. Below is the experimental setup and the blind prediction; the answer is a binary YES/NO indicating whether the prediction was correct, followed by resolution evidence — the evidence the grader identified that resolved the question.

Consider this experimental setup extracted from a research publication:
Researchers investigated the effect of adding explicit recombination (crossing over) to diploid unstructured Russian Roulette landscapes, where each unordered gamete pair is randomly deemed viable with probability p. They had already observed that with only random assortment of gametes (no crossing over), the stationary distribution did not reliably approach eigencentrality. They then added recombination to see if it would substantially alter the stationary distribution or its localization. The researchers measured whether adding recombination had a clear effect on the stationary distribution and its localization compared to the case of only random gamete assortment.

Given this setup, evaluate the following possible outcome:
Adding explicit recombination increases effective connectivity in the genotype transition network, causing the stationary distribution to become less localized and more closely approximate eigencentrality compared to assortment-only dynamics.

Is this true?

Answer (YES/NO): NO